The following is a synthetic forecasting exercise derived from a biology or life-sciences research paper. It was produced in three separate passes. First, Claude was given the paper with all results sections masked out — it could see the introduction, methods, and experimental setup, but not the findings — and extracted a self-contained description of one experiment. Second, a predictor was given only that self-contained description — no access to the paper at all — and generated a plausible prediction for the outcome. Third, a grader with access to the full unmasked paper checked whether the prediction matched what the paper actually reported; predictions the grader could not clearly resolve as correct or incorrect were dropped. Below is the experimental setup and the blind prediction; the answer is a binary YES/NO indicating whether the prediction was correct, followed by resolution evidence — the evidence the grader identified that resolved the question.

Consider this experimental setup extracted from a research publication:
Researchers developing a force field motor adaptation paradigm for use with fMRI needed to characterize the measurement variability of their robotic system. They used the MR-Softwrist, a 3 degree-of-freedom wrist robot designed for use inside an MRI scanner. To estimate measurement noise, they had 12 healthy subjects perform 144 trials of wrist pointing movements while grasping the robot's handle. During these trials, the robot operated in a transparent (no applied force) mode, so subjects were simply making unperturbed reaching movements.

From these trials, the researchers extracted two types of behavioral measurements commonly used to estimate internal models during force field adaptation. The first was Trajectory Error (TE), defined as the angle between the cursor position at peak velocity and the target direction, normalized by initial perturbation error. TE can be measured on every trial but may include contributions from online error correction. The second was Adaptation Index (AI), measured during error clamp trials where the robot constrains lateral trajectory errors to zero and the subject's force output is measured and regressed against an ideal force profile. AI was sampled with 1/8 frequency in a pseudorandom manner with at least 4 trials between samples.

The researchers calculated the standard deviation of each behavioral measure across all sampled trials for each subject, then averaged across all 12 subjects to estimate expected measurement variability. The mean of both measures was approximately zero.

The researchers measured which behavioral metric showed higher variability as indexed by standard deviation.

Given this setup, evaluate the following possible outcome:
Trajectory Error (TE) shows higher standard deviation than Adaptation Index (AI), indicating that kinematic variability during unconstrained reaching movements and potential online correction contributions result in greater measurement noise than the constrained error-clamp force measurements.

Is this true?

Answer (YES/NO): NO